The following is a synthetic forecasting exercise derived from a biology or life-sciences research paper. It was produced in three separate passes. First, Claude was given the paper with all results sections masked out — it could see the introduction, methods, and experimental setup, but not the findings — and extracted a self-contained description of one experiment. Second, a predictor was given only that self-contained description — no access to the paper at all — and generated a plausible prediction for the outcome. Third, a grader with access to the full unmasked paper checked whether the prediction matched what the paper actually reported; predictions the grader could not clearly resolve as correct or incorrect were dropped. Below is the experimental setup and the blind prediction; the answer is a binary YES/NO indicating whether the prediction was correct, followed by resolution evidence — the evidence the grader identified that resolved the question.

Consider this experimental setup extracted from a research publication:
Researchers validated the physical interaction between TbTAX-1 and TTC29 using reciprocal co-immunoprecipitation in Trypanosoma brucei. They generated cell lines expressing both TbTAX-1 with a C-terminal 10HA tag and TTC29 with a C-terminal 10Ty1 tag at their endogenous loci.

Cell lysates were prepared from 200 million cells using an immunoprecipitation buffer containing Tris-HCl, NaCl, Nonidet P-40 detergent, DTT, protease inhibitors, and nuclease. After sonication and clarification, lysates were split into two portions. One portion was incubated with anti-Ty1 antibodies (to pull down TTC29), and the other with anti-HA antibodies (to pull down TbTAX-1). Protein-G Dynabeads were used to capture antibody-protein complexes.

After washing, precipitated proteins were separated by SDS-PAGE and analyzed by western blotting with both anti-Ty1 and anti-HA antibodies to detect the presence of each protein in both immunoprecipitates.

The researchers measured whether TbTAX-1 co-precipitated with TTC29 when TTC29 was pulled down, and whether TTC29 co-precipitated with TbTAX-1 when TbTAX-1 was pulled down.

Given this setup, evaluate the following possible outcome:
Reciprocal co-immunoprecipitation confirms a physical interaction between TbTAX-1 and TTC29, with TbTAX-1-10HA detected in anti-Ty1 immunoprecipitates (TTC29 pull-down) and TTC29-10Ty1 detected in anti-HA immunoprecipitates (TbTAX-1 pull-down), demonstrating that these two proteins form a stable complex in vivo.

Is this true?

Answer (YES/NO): YES